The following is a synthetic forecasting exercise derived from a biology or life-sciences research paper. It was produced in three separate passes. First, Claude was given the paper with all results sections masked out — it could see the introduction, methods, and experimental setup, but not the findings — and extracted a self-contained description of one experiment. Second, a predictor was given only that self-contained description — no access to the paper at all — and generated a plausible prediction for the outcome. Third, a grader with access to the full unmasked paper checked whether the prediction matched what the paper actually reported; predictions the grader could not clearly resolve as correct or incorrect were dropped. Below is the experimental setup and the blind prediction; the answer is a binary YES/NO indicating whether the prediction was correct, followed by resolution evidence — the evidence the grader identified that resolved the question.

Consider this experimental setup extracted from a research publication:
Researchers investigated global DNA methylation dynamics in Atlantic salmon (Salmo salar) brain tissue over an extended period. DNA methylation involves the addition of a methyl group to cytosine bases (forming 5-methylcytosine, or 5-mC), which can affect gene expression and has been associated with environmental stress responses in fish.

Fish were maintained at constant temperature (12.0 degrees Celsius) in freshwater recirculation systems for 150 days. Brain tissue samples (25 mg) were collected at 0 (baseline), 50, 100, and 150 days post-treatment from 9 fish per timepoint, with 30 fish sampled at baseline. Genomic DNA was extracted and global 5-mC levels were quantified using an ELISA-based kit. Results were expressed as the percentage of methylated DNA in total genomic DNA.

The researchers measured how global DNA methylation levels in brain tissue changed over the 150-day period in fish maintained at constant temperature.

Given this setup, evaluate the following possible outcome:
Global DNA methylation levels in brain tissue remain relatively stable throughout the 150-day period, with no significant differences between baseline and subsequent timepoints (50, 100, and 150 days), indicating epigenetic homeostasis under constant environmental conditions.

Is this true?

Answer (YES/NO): NO